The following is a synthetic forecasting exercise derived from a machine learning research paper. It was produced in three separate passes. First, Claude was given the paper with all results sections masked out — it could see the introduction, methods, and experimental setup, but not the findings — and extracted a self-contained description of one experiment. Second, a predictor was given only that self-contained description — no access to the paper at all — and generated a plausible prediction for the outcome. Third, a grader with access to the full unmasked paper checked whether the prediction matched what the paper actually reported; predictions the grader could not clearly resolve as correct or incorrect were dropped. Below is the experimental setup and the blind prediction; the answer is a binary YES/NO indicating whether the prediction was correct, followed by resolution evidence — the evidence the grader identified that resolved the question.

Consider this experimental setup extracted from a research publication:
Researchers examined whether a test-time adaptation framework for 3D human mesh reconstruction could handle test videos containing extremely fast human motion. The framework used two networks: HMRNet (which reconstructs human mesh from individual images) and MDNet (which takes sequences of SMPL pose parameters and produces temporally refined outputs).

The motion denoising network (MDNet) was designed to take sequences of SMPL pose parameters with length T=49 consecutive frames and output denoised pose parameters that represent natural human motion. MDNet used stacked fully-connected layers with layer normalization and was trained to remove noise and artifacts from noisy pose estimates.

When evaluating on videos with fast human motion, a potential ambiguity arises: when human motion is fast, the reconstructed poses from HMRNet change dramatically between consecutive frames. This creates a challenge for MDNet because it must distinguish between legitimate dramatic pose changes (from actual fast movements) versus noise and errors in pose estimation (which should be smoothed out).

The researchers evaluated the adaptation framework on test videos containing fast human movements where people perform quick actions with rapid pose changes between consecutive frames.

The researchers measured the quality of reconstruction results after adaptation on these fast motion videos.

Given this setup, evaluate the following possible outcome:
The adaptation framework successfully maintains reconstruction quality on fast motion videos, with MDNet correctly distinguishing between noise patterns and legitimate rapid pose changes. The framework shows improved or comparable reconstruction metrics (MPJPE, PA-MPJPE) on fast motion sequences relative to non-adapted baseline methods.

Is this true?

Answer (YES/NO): NO